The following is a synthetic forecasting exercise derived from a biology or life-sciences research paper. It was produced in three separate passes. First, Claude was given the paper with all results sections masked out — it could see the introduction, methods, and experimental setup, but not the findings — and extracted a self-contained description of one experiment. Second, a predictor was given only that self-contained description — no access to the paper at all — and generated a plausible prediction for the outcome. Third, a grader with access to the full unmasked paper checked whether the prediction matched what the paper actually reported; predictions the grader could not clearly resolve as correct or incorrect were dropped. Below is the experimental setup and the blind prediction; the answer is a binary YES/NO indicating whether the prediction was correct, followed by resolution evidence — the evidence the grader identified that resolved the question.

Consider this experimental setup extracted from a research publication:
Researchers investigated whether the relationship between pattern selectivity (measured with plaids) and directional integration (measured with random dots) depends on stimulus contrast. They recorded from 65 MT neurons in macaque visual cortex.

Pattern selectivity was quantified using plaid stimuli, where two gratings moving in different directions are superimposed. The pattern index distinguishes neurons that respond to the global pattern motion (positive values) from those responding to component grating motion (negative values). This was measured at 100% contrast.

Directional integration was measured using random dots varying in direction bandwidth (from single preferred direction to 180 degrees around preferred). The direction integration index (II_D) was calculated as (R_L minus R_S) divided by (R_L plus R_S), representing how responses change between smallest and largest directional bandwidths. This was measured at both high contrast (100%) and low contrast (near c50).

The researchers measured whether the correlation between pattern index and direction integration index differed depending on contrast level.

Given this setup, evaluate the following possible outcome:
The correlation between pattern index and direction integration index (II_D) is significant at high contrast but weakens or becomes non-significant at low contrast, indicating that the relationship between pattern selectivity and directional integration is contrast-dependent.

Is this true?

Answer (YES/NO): NO